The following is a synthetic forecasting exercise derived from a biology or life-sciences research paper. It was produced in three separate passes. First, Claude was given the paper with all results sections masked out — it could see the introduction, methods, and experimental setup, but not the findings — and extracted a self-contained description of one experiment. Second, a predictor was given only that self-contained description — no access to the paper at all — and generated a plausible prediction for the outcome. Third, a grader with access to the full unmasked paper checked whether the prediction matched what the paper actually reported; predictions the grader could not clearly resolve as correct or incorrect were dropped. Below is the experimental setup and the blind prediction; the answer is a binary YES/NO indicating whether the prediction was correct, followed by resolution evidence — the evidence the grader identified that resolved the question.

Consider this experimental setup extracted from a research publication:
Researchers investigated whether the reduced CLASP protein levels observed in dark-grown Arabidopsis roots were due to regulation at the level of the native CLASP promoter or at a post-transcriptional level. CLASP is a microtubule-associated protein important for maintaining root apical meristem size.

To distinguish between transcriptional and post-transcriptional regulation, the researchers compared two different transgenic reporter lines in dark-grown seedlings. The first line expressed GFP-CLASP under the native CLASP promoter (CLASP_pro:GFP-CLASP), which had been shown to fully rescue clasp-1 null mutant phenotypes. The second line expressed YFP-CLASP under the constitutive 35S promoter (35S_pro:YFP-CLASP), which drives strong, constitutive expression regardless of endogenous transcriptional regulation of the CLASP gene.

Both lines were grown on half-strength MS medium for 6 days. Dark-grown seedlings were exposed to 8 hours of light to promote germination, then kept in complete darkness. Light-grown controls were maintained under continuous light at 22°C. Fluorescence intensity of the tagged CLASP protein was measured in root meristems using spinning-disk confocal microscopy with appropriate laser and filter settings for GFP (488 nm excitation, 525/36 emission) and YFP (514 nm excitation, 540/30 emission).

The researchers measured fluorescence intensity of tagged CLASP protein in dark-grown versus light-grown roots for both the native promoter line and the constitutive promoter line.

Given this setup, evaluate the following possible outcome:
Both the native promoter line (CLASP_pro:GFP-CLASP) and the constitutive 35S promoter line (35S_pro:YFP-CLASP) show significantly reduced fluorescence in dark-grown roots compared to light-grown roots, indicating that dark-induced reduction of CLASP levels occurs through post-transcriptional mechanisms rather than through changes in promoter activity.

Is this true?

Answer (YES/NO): YES